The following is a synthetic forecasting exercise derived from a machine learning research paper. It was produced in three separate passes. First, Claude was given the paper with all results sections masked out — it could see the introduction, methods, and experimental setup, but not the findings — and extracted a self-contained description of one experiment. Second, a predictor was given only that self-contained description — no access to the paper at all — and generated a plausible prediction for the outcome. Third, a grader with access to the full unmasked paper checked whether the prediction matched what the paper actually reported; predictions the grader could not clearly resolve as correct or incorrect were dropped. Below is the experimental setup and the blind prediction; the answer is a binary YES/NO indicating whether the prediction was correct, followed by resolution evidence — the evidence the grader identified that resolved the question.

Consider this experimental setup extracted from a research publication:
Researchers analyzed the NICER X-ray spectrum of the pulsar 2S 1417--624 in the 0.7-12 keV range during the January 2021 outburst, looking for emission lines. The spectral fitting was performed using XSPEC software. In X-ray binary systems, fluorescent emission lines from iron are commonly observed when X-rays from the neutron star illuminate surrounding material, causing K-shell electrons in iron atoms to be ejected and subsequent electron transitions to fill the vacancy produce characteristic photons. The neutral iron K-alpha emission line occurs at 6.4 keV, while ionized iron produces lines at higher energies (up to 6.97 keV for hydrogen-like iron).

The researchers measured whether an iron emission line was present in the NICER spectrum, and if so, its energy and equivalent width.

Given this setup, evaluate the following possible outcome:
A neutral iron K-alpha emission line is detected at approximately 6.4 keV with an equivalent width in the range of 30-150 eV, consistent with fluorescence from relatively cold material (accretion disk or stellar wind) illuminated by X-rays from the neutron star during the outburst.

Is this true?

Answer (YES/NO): YES